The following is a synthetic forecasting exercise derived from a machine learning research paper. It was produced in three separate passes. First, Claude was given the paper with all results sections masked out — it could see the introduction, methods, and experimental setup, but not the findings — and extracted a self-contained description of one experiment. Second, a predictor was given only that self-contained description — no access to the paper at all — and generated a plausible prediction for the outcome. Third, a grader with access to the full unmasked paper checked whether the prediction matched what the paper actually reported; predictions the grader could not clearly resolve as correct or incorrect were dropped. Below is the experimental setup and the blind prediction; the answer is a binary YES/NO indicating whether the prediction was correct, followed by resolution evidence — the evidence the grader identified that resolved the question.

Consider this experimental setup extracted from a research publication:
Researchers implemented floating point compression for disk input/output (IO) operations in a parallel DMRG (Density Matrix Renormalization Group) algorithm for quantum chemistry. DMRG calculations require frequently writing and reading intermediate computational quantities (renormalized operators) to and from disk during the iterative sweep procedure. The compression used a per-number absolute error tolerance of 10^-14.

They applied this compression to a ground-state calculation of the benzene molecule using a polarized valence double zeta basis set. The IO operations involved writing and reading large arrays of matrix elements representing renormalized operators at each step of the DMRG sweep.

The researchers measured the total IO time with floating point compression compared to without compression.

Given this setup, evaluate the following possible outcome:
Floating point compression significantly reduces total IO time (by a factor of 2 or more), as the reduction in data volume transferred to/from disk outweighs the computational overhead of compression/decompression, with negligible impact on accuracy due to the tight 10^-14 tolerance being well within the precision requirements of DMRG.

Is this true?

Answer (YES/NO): NO